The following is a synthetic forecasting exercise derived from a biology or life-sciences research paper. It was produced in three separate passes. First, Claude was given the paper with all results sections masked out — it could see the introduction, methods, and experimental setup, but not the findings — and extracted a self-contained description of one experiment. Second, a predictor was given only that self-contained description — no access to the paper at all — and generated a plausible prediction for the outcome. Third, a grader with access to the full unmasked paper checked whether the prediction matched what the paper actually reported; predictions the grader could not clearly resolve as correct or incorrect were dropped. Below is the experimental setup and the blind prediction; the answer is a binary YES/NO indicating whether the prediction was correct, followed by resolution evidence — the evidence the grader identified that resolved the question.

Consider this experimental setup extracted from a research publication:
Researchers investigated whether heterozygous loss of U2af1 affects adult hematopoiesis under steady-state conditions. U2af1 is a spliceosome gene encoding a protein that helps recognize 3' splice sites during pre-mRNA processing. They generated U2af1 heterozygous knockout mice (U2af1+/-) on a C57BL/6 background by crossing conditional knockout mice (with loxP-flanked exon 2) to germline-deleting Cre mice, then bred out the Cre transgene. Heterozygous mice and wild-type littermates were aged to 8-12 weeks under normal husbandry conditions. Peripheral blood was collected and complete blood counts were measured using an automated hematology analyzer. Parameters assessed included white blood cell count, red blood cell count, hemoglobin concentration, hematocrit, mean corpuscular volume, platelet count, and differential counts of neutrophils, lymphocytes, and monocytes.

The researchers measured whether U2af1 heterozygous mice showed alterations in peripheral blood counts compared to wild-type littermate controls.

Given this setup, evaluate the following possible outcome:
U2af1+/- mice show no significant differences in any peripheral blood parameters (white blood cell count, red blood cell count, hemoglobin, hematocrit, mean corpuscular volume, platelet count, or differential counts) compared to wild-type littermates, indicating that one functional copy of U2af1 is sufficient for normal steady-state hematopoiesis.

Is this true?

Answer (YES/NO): YES